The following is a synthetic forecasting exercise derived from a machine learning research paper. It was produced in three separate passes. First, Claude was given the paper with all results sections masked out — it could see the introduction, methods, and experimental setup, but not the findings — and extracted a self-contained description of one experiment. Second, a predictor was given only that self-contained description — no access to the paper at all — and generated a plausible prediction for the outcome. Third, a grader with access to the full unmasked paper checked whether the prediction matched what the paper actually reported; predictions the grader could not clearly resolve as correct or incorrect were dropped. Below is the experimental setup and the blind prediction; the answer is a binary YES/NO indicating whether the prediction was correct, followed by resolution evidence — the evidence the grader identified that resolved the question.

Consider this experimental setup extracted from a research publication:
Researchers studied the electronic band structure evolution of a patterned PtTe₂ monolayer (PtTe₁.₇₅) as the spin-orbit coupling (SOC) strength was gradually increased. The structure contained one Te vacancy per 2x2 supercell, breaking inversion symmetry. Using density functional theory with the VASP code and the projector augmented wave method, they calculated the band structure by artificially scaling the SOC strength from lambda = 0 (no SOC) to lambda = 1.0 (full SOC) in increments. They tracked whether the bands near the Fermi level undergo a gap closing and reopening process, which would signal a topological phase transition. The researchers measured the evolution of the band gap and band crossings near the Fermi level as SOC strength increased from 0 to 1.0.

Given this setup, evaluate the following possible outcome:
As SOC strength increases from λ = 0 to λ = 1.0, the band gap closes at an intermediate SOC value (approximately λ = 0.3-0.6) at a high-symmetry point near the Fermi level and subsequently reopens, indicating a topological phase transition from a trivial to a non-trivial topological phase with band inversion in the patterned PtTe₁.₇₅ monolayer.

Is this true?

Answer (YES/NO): NO